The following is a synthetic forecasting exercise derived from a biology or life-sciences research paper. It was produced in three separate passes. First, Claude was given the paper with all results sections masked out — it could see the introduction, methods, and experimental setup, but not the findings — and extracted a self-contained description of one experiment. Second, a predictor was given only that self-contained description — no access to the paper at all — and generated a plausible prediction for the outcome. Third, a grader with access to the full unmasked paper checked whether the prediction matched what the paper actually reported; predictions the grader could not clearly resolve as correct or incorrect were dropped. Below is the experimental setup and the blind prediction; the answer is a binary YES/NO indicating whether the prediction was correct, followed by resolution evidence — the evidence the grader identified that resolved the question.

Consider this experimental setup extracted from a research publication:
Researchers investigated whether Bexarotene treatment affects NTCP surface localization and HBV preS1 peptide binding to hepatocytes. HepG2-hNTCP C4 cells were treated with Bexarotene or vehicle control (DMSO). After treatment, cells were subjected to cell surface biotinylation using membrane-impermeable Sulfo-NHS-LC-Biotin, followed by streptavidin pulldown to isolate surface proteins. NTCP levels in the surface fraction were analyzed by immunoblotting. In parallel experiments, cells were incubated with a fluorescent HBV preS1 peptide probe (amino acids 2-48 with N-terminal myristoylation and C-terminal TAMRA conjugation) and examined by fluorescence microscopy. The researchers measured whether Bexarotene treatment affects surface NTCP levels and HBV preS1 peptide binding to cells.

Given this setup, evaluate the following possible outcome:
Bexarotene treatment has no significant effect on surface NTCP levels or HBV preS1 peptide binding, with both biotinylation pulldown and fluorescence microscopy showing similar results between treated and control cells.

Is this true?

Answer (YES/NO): NO